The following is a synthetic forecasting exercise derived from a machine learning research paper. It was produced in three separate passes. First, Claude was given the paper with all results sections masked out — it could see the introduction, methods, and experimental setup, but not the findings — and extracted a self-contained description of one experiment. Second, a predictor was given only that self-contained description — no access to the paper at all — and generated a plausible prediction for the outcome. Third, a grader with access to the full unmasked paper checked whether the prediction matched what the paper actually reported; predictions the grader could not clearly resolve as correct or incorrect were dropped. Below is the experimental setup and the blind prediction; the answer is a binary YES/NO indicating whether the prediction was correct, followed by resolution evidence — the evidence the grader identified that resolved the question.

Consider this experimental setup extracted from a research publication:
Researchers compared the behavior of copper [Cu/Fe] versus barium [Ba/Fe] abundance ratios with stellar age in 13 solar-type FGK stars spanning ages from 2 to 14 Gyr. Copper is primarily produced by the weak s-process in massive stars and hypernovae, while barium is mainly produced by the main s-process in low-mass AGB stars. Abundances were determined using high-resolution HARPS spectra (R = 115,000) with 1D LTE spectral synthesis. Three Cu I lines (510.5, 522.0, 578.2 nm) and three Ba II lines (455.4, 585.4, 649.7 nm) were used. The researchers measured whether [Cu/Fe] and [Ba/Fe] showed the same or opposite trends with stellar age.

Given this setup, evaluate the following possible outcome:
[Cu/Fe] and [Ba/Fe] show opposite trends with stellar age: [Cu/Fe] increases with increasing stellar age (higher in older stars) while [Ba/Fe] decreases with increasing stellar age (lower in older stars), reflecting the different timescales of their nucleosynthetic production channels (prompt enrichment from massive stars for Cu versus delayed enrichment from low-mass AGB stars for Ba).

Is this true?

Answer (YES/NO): YES